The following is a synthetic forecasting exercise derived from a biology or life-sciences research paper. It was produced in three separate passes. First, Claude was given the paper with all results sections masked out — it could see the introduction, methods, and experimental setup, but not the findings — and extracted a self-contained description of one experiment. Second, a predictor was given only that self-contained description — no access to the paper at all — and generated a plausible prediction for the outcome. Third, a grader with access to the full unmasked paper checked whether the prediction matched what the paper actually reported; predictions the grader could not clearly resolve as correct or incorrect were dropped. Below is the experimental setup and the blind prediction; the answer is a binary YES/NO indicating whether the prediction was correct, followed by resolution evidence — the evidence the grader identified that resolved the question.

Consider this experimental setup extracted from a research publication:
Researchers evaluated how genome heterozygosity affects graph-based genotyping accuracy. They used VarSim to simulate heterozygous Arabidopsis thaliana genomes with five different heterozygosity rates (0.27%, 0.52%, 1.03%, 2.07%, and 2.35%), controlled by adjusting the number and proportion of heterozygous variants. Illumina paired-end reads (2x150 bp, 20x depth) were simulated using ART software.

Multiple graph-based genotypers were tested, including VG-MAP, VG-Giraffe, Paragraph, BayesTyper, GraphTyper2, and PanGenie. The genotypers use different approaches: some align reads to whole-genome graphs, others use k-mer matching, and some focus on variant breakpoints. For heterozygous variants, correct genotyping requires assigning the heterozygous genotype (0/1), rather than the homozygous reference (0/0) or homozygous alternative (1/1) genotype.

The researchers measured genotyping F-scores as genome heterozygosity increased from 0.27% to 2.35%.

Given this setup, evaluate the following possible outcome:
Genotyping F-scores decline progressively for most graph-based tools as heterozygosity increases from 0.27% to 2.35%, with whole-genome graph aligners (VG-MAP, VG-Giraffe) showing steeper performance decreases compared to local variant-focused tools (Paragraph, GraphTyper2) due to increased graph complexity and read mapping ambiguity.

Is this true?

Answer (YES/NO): YES